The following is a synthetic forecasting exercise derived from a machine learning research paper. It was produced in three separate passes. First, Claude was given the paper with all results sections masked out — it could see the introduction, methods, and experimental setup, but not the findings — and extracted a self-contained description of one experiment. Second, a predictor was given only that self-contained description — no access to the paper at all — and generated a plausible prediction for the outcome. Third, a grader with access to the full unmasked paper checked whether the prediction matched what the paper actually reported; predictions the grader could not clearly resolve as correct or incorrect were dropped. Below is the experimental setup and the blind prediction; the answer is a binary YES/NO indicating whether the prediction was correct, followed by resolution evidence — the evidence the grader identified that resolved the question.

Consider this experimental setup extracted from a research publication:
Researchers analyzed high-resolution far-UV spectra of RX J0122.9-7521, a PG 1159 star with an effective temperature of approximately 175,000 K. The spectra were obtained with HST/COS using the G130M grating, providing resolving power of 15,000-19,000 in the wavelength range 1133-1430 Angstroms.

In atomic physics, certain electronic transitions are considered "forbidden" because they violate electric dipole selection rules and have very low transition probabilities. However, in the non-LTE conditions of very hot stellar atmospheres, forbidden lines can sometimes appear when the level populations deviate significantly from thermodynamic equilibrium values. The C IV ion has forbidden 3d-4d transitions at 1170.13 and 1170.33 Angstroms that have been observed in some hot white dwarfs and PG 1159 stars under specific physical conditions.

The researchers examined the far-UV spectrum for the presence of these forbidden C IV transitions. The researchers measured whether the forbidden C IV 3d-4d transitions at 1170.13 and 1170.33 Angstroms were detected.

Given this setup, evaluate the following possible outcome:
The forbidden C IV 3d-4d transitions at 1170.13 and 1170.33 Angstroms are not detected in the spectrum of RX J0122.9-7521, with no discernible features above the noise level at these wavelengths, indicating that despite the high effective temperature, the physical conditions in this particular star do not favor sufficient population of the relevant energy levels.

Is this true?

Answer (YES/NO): NO